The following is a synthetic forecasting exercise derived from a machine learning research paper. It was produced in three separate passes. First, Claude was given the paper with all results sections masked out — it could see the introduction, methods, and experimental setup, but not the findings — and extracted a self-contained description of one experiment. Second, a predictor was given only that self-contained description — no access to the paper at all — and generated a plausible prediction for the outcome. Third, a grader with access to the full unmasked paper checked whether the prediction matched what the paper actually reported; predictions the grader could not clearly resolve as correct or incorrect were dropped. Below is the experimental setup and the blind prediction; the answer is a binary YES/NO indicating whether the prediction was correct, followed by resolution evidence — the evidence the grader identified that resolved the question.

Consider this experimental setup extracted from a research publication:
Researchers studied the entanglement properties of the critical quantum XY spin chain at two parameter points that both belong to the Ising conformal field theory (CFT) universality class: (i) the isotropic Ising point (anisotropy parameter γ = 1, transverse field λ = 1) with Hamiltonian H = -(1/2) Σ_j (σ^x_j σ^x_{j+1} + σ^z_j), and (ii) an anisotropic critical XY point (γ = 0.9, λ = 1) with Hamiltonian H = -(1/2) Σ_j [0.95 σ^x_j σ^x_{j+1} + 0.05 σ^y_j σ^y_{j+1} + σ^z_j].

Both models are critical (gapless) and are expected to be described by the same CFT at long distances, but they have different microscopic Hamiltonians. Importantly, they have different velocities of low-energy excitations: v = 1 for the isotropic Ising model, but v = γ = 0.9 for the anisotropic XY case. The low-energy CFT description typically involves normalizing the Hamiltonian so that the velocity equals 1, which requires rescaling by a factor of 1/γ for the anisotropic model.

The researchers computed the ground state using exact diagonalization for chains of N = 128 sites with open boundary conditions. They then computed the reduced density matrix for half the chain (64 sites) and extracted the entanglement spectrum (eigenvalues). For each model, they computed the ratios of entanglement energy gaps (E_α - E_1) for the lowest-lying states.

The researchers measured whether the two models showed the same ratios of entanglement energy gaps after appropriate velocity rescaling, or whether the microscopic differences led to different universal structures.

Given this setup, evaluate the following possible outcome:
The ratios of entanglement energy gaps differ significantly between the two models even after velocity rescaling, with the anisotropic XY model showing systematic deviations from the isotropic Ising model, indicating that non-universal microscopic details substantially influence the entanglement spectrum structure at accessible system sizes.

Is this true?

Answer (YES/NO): NO